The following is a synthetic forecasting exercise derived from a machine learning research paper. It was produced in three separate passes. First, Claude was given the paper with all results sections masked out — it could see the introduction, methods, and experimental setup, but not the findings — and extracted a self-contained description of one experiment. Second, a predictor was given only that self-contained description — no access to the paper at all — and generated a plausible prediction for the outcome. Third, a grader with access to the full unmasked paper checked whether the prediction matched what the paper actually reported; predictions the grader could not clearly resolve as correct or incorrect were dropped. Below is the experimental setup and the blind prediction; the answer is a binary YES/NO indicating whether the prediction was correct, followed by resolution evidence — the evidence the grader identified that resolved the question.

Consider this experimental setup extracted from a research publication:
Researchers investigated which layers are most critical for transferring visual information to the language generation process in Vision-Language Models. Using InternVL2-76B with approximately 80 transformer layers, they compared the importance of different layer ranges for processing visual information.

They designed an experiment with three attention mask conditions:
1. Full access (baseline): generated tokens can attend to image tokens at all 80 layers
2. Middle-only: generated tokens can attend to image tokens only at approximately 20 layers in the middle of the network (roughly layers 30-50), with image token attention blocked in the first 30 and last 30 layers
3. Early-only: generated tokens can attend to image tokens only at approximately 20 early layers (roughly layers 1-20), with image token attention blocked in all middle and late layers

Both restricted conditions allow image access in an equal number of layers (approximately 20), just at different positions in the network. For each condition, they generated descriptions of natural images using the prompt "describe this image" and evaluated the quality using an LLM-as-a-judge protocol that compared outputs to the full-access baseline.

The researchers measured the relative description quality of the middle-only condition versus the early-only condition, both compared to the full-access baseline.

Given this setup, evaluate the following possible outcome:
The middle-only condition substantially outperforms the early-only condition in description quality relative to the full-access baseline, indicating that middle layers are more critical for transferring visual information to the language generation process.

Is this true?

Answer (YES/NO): YES